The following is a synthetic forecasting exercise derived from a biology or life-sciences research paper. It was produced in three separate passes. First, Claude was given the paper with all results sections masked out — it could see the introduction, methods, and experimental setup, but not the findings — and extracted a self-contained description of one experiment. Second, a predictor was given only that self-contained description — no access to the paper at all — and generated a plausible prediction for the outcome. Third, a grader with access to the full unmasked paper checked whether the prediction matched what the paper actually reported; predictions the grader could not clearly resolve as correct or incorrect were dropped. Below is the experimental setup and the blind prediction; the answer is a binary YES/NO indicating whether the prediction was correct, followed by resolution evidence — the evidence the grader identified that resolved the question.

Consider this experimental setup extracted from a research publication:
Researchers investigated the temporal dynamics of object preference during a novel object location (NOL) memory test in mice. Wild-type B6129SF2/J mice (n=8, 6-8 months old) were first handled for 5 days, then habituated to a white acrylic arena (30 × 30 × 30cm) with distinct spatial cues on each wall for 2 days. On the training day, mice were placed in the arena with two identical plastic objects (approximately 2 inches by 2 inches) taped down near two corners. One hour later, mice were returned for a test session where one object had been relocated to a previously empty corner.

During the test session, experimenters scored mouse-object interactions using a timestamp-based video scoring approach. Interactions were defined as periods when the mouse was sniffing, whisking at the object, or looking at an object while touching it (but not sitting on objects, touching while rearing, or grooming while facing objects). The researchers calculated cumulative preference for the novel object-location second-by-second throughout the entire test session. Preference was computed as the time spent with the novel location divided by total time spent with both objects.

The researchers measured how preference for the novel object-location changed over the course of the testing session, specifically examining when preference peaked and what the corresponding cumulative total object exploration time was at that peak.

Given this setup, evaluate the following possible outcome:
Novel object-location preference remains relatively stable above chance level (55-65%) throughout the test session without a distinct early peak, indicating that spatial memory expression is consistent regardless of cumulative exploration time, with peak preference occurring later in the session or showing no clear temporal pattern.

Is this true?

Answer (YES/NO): NO